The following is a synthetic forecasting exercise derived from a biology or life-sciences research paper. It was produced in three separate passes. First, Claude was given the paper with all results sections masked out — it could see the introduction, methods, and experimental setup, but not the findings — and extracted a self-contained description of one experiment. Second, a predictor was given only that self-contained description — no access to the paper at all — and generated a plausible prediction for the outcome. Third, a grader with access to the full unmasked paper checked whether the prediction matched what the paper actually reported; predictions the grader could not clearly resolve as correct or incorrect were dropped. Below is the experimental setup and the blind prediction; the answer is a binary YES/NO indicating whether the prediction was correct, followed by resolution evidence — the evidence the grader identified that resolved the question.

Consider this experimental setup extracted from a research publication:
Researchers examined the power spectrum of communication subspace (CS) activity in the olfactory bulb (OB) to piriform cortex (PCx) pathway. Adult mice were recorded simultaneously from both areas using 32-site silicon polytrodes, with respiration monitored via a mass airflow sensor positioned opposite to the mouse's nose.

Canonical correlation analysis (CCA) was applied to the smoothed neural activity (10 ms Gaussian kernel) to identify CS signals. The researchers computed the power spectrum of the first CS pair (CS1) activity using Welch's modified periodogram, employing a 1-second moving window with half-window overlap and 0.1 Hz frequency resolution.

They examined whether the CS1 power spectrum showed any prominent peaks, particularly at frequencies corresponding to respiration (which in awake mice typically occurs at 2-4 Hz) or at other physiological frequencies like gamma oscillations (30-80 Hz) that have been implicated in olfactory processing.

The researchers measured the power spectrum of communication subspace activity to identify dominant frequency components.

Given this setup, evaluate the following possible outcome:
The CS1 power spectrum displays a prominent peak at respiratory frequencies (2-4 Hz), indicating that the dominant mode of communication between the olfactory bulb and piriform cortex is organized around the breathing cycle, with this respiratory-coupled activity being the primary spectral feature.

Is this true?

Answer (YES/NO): YES